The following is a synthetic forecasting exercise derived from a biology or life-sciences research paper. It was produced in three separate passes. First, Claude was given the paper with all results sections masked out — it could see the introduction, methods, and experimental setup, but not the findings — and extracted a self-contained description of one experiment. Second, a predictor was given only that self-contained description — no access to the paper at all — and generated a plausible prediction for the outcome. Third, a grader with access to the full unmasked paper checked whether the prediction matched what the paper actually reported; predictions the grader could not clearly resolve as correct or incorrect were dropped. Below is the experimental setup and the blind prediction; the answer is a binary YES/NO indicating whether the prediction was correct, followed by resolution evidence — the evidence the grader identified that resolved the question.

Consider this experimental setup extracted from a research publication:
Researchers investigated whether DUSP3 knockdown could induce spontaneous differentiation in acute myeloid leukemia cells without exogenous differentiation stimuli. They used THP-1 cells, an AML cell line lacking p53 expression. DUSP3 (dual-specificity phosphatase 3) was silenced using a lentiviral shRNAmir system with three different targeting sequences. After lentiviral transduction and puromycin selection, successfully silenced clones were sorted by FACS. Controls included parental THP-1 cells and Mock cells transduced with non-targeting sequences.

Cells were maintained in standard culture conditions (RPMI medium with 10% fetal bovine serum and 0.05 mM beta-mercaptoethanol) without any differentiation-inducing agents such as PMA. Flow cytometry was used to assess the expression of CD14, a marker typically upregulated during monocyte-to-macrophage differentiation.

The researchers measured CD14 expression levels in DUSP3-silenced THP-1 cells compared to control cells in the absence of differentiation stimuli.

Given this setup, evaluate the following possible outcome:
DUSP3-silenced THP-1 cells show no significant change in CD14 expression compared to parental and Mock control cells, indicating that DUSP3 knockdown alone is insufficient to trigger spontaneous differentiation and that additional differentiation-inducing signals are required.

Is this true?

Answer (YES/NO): YES